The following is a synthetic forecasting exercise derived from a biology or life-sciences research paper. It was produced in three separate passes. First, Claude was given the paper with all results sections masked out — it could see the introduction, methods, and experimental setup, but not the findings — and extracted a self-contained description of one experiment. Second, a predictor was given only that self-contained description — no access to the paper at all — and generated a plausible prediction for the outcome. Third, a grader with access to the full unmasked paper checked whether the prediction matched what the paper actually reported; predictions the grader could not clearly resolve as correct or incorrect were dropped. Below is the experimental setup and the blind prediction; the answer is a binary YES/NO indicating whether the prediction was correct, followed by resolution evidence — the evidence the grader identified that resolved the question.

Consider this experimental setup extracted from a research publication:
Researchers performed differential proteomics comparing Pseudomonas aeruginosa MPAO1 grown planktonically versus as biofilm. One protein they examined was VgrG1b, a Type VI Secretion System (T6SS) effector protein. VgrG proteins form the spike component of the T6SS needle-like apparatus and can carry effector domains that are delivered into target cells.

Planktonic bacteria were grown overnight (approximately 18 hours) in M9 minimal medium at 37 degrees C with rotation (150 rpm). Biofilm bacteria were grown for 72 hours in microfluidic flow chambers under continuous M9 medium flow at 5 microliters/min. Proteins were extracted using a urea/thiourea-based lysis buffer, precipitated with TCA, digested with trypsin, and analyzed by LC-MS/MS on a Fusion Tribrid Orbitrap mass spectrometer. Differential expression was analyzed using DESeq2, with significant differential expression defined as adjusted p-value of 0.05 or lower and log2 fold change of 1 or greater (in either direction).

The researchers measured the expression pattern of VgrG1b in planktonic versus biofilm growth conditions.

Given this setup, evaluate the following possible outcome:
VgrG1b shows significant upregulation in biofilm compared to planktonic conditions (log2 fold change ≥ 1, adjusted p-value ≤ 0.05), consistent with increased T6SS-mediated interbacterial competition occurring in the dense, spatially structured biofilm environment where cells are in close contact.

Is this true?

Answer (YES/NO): YES